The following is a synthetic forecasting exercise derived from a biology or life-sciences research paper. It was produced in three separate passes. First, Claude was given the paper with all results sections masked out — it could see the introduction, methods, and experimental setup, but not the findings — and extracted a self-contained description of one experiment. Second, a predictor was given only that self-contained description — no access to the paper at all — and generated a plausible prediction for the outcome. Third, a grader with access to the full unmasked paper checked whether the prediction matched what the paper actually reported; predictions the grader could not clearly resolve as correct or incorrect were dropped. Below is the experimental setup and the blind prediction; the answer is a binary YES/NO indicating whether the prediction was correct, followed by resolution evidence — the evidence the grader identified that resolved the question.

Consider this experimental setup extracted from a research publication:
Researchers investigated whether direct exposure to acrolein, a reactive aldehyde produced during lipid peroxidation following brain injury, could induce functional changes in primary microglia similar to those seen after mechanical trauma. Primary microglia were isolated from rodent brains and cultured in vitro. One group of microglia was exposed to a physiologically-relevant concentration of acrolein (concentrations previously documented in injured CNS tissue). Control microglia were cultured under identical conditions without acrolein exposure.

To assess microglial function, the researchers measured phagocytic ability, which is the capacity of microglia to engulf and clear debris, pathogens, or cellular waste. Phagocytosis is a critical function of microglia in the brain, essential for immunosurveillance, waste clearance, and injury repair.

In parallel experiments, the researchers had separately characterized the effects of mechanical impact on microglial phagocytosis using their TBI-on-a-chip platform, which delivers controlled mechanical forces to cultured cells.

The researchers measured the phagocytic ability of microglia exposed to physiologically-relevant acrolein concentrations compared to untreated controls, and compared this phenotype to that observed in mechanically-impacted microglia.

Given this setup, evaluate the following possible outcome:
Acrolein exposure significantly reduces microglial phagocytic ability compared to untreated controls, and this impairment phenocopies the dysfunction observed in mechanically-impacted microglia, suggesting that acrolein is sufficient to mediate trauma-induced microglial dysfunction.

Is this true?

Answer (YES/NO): NO